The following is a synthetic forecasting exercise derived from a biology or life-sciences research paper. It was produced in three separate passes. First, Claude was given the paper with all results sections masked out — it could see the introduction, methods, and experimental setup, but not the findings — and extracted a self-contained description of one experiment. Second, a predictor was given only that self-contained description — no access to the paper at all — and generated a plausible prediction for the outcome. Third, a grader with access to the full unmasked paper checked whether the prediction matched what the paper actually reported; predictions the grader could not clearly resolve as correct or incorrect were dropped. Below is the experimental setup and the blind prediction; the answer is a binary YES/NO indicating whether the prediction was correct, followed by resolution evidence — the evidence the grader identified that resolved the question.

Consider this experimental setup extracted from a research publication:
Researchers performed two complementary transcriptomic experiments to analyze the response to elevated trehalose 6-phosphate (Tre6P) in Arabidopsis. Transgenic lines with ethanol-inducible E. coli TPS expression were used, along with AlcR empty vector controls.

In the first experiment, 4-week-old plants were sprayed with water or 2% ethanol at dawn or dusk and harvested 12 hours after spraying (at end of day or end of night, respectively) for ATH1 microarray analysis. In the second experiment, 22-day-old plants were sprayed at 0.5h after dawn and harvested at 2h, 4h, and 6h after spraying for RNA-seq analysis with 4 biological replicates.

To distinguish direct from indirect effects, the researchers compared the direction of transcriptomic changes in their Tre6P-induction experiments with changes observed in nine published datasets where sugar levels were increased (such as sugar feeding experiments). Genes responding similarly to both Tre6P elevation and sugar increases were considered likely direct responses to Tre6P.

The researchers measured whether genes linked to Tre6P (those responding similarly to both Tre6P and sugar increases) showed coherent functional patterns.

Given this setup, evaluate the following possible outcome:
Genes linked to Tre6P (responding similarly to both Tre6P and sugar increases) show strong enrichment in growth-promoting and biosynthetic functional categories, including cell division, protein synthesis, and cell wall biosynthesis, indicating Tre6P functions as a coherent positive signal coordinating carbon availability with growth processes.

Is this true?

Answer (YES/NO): NO